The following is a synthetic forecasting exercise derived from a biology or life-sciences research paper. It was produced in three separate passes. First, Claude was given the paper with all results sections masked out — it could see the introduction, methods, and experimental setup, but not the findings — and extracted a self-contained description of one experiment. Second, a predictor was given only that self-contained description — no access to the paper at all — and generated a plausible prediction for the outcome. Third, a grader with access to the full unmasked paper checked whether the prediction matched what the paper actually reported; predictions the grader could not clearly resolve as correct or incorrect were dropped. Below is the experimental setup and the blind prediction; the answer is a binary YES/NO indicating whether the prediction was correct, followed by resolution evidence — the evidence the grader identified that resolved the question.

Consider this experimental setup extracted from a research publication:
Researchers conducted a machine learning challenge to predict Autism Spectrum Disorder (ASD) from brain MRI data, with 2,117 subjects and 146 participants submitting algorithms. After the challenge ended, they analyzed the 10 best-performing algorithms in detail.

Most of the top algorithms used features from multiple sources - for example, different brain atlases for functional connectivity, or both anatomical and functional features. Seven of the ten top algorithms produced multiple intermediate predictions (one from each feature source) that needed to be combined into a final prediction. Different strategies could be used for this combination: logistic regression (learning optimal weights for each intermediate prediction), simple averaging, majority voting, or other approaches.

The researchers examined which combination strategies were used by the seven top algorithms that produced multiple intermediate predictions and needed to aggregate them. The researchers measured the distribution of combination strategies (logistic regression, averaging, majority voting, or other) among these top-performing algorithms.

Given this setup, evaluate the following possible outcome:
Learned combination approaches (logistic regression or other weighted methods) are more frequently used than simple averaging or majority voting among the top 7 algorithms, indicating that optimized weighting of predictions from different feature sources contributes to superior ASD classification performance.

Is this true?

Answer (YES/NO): YES